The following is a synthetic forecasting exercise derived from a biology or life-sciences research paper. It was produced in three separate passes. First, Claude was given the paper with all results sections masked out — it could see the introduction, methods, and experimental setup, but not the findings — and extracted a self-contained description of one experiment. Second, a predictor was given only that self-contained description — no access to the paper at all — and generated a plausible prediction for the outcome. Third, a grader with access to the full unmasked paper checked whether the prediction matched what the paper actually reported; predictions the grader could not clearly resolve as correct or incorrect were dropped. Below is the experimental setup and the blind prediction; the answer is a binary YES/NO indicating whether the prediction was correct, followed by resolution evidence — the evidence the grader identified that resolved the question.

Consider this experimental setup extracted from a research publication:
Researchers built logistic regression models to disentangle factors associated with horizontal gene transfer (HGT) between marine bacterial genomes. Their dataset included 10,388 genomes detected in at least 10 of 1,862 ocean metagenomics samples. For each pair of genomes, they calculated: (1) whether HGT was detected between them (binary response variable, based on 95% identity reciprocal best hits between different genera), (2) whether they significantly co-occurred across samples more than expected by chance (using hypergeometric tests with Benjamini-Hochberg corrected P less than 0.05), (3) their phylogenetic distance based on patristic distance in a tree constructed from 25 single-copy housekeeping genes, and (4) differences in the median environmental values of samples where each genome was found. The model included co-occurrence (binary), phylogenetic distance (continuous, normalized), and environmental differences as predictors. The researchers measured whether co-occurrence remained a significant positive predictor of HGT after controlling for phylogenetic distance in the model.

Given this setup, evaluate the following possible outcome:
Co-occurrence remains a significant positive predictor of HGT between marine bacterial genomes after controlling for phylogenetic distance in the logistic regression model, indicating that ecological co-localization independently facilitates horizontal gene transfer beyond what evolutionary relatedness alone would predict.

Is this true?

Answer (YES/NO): YES